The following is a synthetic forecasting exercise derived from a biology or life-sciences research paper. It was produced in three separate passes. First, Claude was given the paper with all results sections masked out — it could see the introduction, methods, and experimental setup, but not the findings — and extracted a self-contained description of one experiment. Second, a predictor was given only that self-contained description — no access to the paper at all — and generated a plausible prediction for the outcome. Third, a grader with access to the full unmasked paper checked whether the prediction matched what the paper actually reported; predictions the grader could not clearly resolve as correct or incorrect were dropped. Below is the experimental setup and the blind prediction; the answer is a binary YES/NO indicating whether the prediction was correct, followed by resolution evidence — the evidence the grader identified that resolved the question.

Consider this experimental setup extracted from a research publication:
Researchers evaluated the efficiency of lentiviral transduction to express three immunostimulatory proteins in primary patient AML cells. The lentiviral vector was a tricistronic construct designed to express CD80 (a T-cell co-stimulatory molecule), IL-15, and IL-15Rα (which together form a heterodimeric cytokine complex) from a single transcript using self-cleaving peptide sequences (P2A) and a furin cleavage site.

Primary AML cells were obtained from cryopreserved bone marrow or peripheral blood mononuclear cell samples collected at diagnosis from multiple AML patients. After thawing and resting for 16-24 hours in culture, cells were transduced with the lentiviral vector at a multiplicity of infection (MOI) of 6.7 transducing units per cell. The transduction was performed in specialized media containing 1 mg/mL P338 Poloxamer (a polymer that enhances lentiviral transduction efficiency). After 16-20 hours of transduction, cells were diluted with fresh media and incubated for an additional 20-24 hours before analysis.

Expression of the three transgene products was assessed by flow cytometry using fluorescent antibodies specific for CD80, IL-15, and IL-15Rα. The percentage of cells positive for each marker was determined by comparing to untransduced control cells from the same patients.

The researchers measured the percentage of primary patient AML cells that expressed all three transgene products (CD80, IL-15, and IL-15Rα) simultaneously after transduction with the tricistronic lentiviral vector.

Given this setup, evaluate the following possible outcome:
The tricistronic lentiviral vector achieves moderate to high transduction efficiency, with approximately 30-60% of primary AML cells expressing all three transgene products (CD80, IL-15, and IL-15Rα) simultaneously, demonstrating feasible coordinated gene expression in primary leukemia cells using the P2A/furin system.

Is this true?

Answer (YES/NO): YES